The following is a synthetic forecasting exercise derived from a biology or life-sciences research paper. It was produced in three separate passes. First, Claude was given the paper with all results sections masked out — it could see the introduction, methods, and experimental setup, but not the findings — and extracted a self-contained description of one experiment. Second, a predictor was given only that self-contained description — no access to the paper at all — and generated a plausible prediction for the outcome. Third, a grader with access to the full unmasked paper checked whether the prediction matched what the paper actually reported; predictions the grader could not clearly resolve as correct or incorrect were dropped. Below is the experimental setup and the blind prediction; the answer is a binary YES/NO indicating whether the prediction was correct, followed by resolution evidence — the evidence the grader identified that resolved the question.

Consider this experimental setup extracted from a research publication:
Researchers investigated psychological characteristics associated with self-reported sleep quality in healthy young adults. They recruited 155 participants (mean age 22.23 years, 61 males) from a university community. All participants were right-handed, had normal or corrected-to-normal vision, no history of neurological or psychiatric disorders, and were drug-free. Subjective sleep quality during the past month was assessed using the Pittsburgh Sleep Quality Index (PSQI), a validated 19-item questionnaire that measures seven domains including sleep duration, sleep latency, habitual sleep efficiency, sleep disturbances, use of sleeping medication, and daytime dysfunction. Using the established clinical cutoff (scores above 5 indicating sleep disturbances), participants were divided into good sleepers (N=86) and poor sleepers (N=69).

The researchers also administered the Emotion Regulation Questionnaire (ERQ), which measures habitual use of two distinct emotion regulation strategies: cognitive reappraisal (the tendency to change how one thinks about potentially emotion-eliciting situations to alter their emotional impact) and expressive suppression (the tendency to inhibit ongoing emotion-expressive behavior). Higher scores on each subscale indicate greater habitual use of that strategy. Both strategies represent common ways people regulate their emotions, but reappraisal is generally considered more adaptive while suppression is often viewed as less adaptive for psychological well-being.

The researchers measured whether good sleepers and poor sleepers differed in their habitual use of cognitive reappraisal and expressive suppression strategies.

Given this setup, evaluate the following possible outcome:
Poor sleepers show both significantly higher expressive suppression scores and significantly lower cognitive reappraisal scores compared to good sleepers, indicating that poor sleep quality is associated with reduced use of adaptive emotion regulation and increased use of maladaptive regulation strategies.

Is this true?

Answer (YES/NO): NO